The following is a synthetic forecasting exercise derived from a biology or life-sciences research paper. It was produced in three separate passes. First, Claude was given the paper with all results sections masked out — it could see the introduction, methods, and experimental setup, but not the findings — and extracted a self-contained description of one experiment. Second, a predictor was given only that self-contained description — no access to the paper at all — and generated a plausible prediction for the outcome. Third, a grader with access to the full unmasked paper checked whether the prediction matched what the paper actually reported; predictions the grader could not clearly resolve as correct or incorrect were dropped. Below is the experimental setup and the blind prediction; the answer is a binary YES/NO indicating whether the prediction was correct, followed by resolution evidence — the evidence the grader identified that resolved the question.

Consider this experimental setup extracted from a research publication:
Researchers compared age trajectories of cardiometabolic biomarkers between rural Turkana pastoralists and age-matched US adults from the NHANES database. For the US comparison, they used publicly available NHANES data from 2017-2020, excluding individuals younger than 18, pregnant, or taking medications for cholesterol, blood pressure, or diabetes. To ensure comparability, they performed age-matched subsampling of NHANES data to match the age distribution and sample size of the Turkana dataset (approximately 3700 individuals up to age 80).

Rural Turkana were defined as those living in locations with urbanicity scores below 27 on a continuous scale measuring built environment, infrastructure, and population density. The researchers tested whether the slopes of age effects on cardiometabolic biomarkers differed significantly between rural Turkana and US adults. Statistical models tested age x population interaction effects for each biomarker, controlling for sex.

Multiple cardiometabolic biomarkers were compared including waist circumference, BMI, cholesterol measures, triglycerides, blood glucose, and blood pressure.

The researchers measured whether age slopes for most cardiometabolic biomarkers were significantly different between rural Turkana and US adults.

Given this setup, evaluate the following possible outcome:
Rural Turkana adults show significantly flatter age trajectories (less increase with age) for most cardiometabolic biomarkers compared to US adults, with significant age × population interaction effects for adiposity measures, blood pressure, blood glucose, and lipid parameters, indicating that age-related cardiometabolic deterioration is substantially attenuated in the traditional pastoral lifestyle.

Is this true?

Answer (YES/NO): YES